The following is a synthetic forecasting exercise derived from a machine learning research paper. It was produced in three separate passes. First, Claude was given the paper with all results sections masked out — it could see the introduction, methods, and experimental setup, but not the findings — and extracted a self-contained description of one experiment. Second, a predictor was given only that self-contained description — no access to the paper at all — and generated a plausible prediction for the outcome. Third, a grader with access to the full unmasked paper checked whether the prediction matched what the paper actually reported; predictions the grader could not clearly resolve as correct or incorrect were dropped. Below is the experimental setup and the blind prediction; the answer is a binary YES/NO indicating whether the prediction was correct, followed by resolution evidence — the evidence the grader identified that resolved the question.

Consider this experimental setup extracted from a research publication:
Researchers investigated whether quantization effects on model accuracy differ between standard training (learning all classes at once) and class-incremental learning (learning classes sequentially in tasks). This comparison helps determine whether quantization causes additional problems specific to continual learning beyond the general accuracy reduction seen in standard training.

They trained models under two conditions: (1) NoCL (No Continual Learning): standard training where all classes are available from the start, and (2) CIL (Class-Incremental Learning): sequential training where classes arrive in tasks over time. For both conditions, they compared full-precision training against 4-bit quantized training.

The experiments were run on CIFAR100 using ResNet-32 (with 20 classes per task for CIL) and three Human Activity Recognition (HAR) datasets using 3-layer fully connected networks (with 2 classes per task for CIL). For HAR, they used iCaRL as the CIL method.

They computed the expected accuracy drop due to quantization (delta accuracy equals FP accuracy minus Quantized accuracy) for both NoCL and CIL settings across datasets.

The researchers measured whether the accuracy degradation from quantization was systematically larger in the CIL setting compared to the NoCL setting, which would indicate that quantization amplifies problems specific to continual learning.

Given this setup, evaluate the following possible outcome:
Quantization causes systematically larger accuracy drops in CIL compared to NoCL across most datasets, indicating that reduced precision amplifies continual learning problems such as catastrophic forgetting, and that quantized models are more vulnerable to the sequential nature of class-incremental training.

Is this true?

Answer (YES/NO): NO